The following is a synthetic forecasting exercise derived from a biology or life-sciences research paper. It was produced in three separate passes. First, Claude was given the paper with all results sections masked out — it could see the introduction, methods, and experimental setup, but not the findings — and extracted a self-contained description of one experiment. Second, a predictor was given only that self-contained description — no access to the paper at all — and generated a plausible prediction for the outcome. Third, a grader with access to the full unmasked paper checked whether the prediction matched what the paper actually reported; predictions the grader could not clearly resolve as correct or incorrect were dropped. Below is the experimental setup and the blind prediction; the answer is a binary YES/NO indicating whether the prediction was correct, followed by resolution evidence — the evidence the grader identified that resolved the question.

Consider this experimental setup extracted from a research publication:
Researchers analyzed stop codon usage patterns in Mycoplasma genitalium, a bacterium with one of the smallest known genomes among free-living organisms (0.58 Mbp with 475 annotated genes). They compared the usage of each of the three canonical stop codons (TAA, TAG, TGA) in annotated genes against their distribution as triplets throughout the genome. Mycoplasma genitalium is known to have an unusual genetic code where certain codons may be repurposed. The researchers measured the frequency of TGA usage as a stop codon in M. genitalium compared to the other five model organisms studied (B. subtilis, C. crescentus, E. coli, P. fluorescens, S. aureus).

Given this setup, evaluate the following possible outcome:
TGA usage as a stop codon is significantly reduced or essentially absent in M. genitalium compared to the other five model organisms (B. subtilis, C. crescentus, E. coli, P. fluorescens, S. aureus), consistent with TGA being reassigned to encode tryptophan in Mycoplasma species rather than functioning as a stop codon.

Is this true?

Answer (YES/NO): YES